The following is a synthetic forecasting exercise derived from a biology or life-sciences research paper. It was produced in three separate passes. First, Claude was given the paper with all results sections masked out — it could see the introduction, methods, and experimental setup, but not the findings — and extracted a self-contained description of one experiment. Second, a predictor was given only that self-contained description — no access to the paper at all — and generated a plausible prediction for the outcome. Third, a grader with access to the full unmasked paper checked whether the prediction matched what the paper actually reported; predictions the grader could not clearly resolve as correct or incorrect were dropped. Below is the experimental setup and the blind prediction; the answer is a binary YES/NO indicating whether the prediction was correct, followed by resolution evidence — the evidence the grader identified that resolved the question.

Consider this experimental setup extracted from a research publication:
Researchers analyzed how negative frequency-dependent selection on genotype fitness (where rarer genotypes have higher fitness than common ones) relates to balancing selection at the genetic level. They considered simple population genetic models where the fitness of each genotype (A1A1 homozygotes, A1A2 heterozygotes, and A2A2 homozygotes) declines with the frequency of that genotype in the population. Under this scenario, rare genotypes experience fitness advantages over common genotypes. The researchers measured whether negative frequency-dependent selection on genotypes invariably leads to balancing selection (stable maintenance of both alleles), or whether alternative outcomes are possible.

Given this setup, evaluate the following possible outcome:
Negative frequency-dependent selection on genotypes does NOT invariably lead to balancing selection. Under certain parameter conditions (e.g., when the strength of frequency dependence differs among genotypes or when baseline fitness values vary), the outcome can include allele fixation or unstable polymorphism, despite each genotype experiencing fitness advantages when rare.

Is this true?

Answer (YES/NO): YES